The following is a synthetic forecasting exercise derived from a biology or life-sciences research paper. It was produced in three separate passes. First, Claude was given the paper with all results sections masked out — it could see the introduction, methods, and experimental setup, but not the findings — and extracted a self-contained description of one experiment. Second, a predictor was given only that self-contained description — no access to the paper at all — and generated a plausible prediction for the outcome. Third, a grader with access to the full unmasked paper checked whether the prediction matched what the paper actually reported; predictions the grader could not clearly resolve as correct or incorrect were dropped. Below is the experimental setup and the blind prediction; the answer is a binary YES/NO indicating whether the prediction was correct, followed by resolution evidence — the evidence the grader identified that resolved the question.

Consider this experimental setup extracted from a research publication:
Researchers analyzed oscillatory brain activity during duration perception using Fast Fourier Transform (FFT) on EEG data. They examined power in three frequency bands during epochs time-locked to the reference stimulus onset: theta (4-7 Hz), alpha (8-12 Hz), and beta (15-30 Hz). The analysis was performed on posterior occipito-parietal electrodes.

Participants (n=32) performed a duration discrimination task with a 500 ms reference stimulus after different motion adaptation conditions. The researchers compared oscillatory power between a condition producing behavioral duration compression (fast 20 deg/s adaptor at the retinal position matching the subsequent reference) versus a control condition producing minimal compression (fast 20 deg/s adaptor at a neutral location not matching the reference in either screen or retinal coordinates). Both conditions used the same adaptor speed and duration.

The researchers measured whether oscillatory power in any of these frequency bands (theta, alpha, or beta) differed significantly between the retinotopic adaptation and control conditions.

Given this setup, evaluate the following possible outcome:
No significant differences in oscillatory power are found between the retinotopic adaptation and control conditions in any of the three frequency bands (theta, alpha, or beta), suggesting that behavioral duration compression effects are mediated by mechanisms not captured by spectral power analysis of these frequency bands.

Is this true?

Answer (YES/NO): NO